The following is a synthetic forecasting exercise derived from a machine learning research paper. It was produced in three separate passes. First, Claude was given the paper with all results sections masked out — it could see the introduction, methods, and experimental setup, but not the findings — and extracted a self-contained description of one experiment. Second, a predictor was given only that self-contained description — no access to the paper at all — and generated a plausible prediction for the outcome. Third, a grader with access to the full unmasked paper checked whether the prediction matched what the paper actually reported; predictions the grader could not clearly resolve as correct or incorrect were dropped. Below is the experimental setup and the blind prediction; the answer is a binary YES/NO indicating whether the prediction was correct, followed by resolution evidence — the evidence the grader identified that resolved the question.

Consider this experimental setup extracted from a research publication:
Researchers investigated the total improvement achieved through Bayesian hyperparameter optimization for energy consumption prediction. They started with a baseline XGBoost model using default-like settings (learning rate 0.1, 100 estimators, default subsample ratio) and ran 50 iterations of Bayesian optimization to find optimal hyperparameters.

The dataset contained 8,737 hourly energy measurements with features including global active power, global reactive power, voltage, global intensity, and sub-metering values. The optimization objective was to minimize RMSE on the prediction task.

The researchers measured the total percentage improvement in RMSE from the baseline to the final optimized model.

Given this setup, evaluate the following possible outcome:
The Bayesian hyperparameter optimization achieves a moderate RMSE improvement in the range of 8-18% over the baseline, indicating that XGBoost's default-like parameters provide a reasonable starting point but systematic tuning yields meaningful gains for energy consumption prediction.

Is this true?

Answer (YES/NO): NO